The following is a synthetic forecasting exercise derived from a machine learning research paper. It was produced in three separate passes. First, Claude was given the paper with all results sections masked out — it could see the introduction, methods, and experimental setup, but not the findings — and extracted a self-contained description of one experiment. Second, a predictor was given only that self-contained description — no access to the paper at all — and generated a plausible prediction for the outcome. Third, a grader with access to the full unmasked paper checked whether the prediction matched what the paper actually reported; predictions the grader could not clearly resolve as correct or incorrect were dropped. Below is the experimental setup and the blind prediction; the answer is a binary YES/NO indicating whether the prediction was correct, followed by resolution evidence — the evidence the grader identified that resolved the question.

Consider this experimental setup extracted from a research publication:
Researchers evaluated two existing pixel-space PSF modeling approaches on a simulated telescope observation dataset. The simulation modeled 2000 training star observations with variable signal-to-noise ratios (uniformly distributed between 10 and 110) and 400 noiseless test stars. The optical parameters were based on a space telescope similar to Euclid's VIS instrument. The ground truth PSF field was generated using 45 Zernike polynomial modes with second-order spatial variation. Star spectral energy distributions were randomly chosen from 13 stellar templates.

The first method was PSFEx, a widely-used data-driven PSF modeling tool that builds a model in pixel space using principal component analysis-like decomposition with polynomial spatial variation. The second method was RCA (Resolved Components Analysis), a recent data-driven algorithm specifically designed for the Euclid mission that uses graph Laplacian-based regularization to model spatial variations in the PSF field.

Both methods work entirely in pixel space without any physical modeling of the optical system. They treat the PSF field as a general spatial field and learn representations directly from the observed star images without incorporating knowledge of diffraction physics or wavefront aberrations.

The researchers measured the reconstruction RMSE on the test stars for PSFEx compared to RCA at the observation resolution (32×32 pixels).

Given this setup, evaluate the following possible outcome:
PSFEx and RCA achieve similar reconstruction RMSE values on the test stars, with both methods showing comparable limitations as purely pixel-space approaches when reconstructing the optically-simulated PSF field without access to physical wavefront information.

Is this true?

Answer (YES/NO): NO